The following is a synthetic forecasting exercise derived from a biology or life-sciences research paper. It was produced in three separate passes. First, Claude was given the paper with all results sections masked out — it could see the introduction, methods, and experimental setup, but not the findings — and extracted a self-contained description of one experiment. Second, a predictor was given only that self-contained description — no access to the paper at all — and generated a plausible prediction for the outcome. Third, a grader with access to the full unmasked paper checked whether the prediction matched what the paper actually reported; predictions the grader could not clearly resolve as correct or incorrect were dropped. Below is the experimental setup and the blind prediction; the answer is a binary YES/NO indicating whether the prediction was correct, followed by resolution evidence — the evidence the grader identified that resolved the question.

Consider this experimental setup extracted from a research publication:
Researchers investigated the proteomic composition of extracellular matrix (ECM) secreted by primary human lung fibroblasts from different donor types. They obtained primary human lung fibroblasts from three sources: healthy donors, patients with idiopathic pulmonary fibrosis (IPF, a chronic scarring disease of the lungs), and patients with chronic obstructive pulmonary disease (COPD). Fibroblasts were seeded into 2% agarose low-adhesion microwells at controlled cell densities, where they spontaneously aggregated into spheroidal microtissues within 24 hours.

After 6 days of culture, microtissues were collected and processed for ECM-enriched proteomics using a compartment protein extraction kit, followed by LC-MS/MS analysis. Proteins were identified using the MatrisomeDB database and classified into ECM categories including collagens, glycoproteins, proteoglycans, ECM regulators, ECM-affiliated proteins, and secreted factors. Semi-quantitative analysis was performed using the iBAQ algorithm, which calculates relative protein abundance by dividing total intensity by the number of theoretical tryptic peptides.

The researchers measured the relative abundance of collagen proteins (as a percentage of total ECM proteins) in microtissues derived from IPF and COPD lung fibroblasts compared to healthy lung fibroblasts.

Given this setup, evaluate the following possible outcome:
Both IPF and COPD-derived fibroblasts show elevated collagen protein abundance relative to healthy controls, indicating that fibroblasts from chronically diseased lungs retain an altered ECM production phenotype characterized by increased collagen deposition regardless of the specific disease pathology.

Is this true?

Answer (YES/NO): NO